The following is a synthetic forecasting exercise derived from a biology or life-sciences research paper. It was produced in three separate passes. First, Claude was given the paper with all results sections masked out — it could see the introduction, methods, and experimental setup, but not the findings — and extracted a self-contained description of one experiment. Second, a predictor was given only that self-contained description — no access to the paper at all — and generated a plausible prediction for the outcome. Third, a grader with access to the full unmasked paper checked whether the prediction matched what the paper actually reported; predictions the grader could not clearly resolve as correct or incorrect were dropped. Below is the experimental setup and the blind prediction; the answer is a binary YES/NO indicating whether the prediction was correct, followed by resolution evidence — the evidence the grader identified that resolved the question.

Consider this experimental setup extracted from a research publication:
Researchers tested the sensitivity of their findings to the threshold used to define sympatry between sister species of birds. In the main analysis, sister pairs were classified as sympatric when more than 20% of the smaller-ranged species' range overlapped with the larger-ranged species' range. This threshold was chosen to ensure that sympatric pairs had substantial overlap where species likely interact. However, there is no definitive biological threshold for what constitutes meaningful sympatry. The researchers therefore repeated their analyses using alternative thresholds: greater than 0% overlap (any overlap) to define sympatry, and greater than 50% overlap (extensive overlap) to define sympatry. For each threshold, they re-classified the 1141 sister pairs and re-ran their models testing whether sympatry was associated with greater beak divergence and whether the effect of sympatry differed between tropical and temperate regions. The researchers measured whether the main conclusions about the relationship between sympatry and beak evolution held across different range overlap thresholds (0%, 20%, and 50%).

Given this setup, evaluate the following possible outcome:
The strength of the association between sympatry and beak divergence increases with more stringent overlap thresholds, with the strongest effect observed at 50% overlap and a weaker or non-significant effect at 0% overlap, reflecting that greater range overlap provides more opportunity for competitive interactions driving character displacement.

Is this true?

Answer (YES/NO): NO